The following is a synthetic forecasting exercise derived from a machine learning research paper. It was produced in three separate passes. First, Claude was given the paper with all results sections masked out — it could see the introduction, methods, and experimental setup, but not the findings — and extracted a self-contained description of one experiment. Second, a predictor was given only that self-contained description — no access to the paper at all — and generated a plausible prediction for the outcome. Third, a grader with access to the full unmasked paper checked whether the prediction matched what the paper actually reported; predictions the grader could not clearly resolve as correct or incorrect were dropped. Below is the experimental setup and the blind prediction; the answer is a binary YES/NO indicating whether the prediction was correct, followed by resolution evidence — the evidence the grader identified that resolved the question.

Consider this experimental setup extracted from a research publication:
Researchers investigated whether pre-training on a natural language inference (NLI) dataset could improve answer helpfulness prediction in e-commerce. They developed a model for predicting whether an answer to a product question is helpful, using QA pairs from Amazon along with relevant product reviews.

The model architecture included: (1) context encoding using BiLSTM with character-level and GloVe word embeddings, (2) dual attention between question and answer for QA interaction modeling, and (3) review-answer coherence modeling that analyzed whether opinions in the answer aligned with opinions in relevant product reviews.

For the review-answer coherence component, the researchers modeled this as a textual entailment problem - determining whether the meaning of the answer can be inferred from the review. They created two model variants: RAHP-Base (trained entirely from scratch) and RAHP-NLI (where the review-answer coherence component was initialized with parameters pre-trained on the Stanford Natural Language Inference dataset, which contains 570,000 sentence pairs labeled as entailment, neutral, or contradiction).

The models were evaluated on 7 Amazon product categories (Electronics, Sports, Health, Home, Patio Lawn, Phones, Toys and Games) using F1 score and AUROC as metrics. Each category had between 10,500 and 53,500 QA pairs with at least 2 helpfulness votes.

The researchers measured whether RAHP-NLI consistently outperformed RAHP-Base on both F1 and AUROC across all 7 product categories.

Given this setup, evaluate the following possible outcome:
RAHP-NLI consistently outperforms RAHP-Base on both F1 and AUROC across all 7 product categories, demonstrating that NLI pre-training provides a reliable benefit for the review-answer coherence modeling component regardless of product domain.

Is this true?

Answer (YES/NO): NO